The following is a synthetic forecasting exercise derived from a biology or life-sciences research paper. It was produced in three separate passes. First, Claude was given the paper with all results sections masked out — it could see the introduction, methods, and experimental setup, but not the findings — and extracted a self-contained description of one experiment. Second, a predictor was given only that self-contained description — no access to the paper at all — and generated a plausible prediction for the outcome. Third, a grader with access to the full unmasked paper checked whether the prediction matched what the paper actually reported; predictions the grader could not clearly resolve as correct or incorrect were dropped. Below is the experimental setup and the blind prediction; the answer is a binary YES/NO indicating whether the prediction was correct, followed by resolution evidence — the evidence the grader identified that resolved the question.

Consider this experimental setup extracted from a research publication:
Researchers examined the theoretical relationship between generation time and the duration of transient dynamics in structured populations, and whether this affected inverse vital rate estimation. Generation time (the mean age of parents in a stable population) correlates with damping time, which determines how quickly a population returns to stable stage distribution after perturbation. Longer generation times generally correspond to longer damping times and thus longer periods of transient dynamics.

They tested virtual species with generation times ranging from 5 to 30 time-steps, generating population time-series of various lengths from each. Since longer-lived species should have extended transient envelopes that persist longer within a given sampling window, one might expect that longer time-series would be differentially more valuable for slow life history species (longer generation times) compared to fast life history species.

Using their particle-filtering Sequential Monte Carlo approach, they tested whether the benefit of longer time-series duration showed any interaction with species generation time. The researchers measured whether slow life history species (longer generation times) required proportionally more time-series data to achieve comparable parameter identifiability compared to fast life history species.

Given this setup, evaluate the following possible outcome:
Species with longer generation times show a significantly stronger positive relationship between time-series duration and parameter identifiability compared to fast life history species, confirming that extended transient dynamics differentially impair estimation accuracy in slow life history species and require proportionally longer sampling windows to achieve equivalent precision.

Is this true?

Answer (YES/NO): NO